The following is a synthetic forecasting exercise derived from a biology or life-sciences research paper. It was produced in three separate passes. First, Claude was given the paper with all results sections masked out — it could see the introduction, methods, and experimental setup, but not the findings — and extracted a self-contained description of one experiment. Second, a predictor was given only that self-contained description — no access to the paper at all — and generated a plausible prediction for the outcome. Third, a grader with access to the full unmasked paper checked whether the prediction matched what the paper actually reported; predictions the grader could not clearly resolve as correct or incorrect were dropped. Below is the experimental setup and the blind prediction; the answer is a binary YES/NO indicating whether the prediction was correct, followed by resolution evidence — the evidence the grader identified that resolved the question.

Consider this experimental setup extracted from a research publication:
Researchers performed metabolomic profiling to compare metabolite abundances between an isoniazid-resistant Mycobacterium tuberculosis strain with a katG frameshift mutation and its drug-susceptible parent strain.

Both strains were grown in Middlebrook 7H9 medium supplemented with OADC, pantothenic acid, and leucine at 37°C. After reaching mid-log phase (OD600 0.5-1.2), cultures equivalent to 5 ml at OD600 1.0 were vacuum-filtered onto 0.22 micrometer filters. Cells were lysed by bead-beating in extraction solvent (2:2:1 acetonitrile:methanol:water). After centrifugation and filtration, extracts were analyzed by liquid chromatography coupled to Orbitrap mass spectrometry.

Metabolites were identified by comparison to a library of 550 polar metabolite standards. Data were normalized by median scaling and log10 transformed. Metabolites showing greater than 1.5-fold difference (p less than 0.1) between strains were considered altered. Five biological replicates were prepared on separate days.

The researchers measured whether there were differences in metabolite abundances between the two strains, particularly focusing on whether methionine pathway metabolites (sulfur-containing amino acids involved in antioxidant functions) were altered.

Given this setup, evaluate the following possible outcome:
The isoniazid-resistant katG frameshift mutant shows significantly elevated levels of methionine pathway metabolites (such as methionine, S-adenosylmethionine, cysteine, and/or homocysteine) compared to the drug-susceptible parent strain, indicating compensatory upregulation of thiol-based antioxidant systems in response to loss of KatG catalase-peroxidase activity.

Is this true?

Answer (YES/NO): NO